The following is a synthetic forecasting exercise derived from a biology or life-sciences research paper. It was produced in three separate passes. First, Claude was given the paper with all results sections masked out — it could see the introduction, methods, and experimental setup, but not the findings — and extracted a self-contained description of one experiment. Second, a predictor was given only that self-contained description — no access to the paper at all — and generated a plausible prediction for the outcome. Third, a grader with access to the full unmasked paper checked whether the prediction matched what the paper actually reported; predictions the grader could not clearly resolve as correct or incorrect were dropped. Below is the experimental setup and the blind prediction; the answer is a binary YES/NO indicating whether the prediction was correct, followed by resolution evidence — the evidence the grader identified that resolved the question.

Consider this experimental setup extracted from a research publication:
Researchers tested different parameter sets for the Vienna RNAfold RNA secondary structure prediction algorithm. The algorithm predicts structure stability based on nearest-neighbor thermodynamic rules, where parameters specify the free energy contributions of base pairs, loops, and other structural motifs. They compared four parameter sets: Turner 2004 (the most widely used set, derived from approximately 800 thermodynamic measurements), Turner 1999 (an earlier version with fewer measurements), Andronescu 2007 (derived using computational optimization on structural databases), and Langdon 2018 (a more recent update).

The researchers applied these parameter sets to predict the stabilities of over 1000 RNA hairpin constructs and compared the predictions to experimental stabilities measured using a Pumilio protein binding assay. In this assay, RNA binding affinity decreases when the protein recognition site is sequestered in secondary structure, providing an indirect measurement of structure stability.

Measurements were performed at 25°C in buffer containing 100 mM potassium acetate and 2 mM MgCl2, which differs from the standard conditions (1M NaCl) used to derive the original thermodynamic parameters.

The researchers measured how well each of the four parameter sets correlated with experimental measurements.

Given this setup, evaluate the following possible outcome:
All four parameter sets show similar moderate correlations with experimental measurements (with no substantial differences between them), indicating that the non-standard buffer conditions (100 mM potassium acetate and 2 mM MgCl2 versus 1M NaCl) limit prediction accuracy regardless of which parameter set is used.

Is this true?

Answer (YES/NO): NO